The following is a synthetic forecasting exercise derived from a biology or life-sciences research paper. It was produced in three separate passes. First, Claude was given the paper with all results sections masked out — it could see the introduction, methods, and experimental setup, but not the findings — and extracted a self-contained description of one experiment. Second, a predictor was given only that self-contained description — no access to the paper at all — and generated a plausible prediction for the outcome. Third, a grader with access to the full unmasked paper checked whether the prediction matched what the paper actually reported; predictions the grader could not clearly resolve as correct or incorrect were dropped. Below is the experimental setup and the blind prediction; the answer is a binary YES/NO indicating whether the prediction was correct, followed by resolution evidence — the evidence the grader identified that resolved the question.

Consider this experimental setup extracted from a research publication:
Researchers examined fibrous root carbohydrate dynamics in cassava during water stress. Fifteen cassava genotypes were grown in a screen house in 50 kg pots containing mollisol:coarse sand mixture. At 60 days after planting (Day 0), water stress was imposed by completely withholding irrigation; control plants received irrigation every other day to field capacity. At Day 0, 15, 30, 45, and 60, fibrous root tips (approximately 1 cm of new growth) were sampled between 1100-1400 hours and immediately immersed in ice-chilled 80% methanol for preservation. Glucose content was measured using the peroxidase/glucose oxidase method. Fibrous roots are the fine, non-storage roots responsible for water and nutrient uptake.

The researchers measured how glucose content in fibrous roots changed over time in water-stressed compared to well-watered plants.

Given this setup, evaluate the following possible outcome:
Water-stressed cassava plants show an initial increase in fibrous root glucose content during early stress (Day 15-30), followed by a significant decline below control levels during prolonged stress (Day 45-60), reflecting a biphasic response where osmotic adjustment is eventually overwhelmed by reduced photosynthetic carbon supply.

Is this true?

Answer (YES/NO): NO